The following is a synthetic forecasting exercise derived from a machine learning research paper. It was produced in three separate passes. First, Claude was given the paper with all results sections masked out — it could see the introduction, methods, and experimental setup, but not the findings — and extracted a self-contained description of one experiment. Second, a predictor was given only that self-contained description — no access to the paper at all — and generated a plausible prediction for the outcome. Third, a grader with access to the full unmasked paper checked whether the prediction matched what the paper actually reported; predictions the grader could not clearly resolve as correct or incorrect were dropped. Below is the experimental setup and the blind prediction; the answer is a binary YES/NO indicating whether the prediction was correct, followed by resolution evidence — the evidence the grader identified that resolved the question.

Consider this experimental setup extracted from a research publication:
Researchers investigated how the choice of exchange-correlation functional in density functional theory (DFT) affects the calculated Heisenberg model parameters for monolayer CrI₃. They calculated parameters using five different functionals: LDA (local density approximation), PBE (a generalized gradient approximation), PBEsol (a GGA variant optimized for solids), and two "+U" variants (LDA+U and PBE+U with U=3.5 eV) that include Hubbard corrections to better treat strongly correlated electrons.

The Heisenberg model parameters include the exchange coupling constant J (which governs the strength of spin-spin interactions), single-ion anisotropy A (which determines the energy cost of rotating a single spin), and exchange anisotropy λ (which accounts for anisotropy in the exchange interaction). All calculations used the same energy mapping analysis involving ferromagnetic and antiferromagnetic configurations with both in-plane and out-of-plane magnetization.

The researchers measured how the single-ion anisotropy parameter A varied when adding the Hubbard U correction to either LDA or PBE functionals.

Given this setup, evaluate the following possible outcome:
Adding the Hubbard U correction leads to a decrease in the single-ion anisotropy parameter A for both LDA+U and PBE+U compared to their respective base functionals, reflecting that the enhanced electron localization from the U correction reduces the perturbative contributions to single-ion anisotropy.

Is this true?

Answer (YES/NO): YES